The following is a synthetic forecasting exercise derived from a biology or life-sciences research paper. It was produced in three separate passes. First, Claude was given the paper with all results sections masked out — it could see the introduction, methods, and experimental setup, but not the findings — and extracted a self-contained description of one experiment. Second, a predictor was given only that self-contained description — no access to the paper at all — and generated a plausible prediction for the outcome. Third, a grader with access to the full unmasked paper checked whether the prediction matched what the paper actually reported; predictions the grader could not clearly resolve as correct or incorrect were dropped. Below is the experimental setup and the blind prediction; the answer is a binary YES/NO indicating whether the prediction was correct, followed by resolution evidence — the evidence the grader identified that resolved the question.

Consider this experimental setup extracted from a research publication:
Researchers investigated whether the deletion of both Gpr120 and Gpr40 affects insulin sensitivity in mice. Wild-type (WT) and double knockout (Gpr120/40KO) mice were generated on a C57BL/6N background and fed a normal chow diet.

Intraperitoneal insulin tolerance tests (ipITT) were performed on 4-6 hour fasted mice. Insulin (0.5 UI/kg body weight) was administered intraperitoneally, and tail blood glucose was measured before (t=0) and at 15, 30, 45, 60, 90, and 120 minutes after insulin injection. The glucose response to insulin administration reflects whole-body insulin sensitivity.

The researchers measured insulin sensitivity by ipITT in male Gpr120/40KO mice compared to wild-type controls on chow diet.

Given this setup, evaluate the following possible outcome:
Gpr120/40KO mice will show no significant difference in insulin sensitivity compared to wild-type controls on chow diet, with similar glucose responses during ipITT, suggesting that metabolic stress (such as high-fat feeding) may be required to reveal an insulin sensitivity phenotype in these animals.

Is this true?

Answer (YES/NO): YES